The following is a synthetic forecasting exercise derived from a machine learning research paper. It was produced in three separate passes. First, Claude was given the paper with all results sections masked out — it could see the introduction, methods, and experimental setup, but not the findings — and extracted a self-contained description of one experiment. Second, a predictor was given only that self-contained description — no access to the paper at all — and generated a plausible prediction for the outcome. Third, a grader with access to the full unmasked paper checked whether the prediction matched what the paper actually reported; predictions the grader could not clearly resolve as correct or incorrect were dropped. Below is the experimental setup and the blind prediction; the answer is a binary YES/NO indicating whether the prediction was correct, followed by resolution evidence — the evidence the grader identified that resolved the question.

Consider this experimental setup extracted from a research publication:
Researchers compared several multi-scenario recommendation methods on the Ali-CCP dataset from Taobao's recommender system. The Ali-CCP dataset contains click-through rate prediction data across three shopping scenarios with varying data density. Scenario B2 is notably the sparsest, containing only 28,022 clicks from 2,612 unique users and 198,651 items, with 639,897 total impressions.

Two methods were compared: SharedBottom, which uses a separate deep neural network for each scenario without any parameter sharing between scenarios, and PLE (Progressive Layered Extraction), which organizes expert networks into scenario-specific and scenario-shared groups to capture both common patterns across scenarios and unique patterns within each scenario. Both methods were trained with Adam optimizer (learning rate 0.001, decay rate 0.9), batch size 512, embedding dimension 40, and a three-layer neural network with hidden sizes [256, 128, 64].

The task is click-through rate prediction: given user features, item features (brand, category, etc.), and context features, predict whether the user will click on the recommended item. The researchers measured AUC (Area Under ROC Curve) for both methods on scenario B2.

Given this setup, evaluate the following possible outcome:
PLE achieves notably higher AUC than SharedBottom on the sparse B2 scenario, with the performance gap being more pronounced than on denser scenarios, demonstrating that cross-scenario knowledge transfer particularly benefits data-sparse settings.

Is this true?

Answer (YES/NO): NO